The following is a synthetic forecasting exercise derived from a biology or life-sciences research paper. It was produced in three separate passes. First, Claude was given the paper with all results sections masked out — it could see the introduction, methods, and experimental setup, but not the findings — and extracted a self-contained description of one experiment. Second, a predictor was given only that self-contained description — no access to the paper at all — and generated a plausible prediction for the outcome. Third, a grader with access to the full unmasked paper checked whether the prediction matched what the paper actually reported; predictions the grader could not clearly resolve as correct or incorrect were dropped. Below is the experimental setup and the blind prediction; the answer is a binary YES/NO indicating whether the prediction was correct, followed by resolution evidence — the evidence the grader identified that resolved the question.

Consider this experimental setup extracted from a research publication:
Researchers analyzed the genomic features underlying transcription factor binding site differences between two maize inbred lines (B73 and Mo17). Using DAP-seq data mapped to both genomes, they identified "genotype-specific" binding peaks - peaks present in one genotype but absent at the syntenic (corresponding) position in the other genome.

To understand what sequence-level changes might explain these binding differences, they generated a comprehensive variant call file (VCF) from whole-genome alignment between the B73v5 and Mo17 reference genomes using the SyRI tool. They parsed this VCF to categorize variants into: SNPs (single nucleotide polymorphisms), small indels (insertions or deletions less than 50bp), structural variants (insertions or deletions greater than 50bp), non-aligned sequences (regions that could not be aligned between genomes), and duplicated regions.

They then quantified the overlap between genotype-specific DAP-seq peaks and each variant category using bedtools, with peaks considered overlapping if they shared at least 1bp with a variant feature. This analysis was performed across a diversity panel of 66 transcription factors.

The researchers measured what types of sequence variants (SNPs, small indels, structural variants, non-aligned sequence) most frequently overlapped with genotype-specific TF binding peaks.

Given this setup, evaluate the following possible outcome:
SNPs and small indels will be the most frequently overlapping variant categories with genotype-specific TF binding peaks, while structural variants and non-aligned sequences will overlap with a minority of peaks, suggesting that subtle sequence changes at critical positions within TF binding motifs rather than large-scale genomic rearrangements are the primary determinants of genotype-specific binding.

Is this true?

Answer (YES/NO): NO